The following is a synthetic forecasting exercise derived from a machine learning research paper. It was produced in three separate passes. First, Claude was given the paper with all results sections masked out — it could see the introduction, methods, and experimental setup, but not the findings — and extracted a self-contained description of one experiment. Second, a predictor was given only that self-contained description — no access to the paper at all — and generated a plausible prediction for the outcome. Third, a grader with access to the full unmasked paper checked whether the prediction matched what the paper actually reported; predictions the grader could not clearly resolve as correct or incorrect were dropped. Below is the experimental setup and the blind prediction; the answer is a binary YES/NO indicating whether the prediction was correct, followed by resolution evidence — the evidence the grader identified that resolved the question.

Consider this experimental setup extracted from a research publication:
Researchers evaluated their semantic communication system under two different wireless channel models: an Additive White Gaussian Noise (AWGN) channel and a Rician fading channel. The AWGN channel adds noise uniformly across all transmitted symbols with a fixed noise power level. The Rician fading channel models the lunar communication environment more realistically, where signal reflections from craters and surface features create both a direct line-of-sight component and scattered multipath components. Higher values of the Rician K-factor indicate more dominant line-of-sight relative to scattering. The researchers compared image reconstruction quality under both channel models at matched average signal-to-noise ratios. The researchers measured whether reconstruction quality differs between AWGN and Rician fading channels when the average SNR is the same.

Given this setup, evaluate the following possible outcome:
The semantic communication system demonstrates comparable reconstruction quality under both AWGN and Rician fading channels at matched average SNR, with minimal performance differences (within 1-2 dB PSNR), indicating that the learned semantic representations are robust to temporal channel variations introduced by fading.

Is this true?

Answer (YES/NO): NO